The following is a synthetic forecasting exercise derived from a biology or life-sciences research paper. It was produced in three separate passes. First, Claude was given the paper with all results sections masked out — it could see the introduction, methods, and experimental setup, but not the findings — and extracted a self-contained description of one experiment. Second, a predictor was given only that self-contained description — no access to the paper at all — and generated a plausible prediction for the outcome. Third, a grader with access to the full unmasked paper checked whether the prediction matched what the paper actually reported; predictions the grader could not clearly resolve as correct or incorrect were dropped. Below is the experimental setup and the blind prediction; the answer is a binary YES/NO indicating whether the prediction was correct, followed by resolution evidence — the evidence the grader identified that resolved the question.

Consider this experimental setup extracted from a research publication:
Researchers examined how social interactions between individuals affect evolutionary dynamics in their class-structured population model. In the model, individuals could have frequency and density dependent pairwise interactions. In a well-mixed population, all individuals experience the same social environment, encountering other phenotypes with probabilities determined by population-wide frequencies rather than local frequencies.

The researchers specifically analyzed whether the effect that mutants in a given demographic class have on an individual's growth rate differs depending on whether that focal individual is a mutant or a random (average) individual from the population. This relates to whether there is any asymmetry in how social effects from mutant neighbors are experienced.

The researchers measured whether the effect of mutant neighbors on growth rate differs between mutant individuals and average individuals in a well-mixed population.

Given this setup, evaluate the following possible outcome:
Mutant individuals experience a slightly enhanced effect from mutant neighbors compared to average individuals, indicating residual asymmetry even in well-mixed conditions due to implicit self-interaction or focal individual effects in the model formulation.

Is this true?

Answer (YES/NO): NO